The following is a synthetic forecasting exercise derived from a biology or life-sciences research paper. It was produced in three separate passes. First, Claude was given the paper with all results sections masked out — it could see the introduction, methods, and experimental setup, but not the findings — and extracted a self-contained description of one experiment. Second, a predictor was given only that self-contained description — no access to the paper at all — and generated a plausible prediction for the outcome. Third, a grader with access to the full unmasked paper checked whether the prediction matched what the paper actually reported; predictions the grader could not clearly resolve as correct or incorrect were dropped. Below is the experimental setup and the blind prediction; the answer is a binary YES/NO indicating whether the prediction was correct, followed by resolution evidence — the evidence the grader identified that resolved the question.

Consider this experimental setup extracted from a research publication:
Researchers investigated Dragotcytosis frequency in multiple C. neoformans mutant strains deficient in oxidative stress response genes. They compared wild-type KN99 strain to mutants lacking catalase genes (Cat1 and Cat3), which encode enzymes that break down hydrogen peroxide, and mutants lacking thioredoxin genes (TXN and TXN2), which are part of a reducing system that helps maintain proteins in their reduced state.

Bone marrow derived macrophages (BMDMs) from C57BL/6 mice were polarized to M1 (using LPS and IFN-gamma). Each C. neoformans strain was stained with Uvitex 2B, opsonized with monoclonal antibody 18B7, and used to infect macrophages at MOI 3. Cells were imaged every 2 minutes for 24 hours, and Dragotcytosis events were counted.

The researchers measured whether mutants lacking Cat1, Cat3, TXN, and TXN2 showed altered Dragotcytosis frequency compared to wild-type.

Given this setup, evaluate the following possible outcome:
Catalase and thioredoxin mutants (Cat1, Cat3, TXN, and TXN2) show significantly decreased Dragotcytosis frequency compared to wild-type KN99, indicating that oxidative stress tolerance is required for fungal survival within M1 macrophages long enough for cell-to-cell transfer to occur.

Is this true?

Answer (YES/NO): NO